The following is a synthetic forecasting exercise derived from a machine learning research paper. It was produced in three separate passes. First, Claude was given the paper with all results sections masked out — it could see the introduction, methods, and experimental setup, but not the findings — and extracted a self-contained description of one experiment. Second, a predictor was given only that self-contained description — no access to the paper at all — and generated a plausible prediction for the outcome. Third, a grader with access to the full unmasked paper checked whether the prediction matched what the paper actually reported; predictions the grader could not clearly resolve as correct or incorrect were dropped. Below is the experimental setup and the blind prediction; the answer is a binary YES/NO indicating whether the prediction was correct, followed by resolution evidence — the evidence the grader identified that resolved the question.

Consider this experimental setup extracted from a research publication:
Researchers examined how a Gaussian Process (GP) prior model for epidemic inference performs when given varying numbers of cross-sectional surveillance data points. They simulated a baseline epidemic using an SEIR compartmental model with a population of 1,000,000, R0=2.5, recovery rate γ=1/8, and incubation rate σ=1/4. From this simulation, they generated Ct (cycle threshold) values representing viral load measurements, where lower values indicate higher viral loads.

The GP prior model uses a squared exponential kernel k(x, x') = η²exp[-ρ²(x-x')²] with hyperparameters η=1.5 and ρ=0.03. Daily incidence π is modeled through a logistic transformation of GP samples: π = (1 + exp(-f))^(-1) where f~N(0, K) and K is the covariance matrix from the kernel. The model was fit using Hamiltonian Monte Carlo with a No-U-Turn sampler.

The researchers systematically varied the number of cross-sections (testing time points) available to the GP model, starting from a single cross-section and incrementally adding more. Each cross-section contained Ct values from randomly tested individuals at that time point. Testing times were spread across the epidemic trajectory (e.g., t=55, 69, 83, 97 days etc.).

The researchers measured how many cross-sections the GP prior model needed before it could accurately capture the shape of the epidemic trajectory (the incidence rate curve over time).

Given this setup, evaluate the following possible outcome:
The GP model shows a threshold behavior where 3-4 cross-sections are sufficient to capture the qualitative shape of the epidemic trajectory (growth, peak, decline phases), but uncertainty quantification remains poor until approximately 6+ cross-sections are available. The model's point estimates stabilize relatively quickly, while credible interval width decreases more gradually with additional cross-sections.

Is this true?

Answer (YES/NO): NO